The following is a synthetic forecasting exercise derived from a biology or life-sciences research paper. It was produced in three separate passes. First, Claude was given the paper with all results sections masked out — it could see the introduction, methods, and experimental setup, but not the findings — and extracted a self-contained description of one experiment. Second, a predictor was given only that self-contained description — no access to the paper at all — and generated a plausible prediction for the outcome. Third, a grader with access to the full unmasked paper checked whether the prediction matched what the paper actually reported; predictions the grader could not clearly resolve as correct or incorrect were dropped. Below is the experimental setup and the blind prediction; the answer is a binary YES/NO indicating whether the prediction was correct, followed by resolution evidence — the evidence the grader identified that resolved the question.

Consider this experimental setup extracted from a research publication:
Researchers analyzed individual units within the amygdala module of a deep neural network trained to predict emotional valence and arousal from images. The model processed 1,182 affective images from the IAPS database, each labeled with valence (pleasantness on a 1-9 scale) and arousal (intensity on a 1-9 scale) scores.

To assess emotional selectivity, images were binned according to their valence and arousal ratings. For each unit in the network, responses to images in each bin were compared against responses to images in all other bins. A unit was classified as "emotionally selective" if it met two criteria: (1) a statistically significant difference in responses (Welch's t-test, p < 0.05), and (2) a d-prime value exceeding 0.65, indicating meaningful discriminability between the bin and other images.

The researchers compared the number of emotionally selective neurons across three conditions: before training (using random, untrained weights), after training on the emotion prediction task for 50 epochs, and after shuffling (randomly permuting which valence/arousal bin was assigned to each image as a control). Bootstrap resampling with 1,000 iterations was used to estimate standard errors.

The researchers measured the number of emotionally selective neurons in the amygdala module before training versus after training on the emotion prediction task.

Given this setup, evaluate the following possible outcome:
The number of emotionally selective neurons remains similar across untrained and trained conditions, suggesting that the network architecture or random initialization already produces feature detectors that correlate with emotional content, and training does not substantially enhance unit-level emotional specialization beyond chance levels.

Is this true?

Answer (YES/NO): NO